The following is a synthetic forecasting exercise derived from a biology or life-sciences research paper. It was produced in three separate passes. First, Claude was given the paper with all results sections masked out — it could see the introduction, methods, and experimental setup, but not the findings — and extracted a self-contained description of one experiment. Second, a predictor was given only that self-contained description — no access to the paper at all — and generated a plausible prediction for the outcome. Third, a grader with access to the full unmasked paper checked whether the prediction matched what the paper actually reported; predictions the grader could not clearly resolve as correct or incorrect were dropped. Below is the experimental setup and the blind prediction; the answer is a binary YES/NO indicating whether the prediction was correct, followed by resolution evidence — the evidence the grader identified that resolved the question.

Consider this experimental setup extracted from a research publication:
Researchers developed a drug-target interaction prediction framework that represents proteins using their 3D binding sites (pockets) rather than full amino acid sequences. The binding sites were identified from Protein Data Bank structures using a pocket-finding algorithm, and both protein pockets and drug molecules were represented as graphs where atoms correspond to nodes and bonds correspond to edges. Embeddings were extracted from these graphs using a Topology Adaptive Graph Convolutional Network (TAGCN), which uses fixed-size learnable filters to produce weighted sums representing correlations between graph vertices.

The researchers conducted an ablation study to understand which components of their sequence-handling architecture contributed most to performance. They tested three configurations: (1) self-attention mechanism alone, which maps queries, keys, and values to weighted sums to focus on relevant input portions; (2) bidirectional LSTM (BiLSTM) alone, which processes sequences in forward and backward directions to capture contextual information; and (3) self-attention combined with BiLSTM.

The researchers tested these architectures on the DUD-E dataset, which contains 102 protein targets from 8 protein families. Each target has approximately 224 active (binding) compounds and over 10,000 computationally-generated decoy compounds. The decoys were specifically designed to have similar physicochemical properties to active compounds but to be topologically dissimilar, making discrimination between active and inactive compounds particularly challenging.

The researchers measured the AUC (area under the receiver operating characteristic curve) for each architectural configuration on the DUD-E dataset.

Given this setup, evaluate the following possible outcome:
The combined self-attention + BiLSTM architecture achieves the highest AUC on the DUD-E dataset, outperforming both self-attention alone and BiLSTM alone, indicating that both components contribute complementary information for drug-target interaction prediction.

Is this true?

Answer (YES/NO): YES